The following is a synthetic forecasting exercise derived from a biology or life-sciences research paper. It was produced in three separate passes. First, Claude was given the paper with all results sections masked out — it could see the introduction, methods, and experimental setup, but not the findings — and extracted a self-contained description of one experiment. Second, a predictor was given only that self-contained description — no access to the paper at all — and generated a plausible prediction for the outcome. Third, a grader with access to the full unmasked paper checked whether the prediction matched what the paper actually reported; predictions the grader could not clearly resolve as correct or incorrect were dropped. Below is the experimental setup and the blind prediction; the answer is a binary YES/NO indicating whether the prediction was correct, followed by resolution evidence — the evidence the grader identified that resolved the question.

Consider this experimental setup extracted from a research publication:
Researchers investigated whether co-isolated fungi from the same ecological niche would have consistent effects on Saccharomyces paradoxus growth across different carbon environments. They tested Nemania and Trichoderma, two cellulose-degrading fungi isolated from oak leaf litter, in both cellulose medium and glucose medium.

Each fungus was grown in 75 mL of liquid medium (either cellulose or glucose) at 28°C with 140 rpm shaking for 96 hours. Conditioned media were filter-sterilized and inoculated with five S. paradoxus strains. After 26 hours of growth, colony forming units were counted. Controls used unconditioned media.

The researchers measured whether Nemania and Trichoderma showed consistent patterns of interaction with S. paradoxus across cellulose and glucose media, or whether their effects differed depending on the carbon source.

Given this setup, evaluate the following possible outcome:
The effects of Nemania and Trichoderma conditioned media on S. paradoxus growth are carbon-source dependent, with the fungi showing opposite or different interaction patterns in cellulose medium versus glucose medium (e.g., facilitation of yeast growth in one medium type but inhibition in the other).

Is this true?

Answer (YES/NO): YES